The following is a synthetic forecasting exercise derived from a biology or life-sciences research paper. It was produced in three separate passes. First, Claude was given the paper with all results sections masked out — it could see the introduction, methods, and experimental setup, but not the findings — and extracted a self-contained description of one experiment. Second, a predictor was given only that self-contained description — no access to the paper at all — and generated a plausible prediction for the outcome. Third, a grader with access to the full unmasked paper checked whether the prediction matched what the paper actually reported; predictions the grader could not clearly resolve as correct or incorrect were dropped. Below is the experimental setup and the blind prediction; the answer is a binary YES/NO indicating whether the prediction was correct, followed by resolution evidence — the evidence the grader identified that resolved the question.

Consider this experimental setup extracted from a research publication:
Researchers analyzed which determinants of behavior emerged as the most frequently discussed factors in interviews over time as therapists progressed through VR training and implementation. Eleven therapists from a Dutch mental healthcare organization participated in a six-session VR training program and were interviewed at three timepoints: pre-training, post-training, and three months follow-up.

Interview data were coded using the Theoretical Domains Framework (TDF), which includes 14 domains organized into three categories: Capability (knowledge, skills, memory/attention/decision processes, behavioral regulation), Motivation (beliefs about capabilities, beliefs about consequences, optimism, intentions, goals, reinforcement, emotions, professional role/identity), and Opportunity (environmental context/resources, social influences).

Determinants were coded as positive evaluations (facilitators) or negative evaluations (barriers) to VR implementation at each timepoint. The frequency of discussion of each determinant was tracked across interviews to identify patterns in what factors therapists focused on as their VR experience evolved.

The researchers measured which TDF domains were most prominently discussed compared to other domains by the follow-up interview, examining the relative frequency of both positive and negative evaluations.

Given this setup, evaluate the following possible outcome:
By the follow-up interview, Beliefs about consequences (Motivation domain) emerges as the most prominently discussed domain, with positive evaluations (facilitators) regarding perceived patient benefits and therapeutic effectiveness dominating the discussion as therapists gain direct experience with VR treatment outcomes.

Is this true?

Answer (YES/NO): NO